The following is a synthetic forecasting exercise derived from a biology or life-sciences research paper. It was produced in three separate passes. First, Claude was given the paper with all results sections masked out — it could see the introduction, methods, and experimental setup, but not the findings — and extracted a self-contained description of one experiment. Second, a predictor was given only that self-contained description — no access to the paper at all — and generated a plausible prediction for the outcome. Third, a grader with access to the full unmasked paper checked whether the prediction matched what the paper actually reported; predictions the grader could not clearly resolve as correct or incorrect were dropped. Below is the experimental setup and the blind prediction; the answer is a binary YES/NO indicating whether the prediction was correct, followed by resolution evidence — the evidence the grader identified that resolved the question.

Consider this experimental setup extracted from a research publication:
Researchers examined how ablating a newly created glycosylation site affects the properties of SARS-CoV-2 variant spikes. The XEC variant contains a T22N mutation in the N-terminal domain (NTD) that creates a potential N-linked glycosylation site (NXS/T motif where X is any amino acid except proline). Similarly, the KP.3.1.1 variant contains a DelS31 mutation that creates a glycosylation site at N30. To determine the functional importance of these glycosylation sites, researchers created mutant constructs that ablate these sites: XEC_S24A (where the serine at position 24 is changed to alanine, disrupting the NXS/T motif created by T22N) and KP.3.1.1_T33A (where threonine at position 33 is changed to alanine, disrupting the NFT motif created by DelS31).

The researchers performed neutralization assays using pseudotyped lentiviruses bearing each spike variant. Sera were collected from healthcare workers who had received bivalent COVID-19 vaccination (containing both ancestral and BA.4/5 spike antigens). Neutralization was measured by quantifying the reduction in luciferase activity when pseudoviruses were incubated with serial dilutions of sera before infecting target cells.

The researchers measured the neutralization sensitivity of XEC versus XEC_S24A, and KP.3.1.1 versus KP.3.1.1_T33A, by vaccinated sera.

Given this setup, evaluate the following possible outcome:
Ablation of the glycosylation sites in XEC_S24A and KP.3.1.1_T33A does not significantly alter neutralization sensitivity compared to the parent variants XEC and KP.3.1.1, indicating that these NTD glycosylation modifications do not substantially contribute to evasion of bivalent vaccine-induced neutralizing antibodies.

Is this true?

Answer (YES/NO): NO